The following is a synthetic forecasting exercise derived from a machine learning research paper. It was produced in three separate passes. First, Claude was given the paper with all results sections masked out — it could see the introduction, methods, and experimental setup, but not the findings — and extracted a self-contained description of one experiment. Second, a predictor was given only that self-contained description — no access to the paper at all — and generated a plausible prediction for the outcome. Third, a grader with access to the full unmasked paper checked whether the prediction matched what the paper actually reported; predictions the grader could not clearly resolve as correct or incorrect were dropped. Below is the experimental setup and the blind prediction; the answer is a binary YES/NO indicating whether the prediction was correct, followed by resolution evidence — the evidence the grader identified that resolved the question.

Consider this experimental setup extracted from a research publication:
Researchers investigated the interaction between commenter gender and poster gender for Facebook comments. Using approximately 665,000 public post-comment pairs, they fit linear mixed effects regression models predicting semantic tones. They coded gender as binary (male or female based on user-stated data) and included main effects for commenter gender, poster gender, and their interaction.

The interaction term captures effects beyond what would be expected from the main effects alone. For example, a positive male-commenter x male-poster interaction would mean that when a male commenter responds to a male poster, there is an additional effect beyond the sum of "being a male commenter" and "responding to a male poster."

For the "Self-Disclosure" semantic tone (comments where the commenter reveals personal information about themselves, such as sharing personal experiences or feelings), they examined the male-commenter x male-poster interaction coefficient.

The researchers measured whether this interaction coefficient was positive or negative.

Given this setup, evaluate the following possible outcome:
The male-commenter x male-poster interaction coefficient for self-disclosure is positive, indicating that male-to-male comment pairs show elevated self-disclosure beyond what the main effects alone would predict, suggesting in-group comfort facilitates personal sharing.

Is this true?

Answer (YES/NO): YES